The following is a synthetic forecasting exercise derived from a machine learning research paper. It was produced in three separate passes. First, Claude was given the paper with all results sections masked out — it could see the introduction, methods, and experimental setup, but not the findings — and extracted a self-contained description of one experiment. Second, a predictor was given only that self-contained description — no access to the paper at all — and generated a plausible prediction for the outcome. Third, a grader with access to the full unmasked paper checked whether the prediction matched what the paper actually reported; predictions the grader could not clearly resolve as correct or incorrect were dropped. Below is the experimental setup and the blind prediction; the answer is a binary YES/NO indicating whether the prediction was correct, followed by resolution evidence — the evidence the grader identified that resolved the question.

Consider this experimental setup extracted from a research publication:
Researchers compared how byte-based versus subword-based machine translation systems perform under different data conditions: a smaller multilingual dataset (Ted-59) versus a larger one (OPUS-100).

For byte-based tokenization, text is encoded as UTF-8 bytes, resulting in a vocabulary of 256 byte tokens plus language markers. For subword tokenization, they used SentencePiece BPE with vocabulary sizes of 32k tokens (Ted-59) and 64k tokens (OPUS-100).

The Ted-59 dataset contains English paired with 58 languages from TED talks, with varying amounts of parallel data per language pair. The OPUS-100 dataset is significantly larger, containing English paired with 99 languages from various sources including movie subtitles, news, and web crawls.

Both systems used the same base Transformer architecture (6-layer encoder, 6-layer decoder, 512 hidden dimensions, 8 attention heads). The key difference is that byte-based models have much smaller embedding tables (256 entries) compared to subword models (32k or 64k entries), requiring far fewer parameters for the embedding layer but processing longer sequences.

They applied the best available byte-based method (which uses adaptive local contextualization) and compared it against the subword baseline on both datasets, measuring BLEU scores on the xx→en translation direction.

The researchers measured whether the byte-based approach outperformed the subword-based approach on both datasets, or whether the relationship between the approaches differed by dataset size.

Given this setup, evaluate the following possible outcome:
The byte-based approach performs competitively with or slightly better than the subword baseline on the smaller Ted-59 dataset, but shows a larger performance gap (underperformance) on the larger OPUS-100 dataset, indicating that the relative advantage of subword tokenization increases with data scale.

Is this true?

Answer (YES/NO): NO